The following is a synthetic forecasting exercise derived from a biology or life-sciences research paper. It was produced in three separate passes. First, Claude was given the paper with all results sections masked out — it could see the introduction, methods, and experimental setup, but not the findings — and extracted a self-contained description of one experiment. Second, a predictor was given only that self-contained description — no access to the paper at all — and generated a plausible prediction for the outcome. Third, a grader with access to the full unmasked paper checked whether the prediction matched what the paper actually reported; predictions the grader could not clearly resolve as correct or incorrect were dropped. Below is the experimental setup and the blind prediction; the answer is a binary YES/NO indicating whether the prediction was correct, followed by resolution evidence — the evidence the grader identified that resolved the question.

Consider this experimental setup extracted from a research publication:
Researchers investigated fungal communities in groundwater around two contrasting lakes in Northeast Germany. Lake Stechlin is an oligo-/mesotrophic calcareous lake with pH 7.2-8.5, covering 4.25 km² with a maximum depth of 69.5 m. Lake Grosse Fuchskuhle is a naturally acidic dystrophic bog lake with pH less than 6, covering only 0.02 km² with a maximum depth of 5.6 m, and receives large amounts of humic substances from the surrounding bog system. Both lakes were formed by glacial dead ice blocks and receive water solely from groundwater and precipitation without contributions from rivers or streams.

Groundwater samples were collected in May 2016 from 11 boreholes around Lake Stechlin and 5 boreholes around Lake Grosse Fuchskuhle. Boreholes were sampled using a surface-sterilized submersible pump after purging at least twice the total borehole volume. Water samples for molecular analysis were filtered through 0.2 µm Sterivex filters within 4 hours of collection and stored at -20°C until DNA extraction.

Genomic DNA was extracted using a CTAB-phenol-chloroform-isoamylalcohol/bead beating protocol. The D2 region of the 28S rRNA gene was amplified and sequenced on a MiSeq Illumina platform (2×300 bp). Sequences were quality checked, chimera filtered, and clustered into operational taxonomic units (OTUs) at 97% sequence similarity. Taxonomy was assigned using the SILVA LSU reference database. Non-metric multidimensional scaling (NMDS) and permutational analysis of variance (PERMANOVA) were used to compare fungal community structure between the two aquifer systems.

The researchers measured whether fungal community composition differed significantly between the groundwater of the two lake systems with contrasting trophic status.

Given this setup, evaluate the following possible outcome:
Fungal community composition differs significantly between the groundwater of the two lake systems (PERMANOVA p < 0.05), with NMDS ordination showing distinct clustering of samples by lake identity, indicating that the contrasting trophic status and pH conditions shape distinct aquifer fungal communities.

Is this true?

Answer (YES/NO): YES